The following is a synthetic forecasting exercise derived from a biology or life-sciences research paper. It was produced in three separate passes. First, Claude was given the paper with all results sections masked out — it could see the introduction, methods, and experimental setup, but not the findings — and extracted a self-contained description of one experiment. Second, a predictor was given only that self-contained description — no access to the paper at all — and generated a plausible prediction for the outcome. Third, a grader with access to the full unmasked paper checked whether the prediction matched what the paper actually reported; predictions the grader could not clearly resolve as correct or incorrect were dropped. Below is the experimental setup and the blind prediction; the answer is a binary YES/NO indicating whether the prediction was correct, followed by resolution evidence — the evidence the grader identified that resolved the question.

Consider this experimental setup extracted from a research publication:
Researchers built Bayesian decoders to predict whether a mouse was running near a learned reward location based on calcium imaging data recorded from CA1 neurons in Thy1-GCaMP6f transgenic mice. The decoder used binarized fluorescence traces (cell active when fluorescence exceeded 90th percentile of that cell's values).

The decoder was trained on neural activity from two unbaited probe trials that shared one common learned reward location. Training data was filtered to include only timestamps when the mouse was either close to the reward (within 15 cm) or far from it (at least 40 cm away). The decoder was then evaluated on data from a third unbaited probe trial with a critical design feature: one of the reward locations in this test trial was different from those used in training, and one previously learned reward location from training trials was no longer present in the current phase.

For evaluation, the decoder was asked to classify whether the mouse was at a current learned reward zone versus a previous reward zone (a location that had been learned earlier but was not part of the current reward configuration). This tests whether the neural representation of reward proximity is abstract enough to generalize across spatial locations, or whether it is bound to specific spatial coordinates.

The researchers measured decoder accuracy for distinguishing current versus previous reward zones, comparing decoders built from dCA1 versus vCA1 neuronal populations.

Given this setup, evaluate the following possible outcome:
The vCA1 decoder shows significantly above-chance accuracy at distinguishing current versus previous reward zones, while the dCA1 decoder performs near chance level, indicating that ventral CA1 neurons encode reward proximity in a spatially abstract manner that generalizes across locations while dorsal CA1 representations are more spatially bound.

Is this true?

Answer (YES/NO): NO